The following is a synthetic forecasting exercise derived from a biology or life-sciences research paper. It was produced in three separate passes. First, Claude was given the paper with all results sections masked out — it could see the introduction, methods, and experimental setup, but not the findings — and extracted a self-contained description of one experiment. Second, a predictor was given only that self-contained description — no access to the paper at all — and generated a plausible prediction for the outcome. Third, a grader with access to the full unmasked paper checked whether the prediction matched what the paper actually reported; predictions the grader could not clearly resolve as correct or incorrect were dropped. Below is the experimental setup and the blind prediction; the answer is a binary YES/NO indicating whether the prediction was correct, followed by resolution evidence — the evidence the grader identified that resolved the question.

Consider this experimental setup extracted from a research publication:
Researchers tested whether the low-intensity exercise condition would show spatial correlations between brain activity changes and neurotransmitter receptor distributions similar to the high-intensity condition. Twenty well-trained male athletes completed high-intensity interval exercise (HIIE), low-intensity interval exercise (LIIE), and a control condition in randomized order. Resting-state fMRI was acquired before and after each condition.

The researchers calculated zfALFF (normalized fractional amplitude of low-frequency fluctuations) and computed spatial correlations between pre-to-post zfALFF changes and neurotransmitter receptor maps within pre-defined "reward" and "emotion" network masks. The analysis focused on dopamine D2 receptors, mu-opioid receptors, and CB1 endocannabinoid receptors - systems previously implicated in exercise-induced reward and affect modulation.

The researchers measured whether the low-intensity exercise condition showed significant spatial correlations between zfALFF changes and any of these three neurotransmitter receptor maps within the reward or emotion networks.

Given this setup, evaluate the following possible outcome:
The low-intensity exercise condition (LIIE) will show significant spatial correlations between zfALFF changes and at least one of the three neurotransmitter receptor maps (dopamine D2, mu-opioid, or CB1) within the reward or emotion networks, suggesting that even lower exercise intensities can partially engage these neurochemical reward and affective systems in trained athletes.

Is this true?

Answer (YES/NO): NO